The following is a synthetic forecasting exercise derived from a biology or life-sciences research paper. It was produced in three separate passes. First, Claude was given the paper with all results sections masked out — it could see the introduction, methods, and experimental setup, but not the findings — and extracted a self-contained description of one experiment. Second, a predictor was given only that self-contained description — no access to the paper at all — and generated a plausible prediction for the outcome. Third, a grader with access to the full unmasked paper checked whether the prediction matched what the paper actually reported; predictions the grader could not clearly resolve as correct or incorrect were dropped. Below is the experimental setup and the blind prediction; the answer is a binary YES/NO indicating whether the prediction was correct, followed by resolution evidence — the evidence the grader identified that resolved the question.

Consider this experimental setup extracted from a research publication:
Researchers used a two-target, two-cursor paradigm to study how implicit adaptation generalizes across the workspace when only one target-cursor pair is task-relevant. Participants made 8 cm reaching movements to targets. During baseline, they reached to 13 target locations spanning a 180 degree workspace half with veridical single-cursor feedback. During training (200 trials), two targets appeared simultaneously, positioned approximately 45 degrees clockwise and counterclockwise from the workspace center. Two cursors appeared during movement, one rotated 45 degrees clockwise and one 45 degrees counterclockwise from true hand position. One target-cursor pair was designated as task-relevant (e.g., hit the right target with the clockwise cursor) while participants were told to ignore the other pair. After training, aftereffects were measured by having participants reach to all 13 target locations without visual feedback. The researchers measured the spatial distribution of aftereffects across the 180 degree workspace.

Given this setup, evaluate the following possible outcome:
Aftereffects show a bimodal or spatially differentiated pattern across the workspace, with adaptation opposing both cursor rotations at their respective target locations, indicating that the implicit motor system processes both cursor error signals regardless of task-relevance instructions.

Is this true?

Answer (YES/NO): NO